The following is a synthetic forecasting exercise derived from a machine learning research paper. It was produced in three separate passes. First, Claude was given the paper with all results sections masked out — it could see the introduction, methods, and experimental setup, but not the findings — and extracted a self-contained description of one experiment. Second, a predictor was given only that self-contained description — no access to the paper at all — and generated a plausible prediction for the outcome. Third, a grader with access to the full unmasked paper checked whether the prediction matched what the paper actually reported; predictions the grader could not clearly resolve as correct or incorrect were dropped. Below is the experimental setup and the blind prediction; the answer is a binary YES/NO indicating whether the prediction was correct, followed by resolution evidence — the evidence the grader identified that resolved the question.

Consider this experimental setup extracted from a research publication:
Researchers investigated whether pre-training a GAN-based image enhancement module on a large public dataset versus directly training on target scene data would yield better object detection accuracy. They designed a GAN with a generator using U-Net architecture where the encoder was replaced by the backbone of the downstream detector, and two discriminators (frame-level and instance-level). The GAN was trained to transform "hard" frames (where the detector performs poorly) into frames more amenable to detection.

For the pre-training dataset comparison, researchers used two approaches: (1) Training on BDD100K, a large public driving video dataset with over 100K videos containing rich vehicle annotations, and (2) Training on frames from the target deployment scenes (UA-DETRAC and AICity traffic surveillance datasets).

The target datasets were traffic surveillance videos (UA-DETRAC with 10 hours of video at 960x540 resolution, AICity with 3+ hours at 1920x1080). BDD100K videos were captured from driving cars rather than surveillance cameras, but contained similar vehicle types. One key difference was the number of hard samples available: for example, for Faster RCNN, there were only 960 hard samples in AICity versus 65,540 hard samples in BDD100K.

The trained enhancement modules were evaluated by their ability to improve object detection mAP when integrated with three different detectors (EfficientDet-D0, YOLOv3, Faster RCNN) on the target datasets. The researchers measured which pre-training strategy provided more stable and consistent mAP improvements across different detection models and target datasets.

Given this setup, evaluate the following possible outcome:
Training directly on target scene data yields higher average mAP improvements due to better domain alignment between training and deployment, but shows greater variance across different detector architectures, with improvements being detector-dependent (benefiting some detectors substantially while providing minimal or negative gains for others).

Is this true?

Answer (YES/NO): NO